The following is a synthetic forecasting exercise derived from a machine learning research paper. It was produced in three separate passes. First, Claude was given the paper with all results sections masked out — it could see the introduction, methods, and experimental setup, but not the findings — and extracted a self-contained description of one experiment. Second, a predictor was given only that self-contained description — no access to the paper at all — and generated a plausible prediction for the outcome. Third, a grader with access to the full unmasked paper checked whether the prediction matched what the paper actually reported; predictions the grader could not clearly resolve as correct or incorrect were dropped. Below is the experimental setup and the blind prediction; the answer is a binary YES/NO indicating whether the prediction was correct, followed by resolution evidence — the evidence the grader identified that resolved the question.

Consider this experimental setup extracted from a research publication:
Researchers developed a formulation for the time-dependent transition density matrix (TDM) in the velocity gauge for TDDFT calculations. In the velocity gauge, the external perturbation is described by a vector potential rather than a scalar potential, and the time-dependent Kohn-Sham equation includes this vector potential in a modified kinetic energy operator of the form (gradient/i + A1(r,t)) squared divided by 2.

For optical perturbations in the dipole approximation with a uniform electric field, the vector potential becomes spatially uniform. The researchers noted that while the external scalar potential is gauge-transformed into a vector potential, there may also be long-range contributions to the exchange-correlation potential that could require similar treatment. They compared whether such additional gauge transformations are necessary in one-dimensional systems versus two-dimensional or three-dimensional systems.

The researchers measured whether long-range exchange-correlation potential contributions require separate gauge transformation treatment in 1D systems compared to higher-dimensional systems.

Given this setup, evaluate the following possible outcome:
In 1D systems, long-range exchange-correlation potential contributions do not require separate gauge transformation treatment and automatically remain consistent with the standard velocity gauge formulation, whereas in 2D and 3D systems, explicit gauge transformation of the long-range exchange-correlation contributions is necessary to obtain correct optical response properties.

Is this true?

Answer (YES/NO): YES